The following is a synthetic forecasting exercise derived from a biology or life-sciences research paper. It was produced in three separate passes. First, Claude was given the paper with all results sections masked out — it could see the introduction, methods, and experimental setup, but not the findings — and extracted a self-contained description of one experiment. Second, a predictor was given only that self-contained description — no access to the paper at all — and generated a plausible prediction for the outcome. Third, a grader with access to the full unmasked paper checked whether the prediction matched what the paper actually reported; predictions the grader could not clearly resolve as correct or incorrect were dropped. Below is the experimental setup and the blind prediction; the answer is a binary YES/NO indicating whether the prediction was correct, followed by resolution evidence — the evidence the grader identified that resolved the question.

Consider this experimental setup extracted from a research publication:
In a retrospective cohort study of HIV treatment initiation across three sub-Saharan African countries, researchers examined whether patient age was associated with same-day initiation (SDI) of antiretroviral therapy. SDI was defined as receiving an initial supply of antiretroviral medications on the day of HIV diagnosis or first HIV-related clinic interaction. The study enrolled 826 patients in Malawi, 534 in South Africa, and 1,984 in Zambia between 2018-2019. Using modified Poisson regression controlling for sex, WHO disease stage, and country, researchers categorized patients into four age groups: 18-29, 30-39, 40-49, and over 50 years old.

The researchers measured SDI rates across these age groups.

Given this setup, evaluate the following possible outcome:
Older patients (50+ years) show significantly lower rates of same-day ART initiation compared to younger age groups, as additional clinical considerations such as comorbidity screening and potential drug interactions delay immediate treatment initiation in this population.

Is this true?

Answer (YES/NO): NO